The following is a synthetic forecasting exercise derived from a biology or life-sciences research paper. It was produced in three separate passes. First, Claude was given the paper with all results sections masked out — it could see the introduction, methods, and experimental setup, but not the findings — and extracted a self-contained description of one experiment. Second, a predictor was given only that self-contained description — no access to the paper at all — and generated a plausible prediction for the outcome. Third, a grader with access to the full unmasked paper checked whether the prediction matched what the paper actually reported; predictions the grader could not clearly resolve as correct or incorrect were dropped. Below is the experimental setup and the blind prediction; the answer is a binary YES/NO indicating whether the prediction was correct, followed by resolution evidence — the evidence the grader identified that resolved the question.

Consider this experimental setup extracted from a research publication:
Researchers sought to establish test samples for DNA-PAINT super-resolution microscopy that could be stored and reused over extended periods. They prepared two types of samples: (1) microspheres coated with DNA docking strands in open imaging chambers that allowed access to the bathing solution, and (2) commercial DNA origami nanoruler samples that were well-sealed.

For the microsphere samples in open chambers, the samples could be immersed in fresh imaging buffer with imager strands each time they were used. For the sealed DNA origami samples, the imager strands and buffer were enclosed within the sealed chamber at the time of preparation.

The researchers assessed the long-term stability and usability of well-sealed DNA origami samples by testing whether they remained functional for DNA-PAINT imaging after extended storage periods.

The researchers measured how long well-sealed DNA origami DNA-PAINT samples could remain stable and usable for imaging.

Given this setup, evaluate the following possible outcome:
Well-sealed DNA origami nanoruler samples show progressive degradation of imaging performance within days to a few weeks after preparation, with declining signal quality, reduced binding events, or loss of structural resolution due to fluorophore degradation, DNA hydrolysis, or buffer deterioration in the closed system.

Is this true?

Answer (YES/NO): NO